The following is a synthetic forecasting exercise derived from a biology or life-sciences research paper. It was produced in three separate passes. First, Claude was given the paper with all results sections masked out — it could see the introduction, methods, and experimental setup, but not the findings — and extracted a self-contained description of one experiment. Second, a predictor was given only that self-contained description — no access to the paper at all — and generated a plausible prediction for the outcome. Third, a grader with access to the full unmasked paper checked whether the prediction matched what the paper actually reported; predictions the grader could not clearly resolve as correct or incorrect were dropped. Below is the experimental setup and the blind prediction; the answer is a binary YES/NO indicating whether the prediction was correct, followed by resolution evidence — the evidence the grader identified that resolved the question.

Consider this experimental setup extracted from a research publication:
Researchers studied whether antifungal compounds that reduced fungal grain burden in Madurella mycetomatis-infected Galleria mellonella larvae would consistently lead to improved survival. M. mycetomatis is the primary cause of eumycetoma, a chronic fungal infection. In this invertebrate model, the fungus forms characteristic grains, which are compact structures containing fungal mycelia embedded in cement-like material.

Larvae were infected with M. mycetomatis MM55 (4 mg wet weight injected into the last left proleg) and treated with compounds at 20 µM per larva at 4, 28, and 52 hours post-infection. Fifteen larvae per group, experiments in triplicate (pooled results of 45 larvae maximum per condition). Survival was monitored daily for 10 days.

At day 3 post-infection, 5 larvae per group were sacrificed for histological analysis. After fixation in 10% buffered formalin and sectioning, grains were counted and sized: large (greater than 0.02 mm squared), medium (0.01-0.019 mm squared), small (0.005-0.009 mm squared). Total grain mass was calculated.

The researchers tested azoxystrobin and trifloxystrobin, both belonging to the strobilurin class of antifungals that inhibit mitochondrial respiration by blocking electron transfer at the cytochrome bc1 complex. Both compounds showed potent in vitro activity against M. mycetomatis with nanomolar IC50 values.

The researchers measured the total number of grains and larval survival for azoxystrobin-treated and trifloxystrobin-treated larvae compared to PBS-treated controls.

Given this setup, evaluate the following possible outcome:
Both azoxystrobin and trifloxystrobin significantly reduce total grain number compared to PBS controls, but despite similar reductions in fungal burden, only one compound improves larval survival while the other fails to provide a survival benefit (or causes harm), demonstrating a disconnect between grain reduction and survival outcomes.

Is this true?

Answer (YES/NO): NO